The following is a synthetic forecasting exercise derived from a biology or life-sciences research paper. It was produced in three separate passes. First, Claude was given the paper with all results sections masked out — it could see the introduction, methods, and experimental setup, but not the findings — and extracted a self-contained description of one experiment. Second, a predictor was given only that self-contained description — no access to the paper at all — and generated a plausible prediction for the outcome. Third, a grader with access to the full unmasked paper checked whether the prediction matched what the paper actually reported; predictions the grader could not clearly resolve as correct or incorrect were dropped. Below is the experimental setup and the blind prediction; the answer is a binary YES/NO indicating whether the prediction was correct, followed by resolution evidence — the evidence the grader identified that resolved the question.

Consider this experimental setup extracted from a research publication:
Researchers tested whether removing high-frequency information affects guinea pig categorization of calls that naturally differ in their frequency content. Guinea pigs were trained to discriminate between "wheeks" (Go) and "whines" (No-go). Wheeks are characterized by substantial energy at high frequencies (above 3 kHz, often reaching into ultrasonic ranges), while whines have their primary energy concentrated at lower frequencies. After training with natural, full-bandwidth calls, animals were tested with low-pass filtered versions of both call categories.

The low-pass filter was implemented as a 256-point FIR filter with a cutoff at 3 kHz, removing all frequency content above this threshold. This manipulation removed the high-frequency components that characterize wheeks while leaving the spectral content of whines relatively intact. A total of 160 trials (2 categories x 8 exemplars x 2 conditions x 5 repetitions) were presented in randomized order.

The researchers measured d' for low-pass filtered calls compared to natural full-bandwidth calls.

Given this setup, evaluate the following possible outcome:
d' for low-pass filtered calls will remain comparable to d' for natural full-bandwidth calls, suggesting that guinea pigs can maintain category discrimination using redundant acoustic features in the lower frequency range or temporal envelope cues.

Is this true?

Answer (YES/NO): YES